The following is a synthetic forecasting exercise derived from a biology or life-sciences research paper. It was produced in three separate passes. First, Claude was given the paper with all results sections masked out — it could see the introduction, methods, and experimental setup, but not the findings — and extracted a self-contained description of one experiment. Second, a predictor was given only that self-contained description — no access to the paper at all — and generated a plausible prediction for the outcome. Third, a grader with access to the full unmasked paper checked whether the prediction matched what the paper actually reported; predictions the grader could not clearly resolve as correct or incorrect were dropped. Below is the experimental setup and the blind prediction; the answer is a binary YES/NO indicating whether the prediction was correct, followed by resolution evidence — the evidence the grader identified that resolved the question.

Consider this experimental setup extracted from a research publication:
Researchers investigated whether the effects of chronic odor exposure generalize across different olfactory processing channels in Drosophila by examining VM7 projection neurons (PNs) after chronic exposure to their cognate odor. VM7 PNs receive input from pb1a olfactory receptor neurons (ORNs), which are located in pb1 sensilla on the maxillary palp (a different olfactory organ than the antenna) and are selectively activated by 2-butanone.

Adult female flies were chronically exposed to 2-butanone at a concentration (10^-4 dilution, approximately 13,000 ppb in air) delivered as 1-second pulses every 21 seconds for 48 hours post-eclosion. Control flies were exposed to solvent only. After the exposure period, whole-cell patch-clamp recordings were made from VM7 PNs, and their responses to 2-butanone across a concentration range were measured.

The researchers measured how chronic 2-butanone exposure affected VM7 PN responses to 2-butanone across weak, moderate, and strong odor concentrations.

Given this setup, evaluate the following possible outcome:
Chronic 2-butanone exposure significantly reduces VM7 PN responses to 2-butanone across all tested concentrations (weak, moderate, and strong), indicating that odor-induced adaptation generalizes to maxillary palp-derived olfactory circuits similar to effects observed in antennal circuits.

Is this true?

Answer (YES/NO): NO